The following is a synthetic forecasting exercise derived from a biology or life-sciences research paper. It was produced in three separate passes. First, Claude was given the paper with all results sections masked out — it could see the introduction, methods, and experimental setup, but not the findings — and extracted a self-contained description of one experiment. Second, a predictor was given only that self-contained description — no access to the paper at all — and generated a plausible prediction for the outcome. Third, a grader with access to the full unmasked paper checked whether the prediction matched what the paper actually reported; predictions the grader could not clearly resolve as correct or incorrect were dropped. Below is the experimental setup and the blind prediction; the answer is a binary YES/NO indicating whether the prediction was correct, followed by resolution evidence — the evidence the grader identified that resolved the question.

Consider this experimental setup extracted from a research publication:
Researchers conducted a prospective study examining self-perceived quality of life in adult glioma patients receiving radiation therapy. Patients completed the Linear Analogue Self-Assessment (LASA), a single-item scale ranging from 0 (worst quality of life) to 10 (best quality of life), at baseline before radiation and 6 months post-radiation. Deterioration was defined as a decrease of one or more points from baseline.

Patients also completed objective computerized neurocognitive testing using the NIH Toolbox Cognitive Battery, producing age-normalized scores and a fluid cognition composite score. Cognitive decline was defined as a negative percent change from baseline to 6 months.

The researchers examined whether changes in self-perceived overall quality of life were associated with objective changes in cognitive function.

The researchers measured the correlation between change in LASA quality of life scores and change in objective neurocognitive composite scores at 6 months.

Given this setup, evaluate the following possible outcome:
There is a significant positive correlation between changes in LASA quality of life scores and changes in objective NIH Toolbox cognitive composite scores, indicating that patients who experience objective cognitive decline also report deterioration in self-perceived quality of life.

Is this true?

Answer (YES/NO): NO